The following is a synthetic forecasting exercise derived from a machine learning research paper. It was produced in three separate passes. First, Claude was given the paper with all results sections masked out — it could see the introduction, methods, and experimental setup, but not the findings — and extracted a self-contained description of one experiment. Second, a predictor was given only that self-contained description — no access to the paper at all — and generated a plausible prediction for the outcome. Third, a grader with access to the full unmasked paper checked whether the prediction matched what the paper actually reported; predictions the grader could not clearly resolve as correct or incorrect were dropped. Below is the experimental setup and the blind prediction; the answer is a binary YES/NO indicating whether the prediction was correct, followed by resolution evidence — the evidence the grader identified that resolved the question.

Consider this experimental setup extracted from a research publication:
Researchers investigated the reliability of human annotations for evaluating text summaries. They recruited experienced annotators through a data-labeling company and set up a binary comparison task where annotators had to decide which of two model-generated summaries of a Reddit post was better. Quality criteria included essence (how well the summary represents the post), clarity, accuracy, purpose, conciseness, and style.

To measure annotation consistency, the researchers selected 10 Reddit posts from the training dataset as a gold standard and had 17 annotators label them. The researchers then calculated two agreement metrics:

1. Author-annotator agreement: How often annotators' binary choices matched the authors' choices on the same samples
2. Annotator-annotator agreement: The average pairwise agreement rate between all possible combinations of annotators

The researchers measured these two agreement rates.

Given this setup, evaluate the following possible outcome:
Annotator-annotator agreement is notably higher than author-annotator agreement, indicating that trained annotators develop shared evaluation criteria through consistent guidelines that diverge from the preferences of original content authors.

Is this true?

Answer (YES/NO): NO